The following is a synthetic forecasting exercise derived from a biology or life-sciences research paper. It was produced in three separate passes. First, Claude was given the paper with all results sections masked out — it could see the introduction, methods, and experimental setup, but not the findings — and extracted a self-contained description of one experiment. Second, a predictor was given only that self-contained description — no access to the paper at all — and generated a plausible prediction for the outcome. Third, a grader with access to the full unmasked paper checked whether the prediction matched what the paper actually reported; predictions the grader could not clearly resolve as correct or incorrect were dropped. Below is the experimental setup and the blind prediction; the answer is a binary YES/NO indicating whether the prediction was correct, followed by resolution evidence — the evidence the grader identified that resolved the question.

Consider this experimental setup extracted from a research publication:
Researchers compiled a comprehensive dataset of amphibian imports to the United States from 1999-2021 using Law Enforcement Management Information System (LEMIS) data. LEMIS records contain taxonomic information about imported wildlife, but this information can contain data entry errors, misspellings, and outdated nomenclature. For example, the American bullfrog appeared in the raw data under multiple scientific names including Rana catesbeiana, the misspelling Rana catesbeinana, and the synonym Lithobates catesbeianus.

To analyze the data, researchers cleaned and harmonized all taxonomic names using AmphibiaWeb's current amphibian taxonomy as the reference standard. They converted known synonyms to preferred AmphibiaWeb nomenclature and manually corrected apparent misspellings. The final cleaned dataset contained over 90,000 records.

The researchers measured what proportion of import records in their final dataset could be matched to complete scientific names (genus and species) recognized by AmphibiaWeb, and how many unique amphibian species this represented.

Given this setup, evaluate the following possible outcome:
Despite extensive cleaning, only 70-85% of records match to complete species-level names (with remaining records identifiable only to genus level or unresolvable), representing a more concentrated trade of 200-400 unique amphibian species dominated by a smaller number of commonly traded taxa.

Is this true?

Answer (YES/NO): NO